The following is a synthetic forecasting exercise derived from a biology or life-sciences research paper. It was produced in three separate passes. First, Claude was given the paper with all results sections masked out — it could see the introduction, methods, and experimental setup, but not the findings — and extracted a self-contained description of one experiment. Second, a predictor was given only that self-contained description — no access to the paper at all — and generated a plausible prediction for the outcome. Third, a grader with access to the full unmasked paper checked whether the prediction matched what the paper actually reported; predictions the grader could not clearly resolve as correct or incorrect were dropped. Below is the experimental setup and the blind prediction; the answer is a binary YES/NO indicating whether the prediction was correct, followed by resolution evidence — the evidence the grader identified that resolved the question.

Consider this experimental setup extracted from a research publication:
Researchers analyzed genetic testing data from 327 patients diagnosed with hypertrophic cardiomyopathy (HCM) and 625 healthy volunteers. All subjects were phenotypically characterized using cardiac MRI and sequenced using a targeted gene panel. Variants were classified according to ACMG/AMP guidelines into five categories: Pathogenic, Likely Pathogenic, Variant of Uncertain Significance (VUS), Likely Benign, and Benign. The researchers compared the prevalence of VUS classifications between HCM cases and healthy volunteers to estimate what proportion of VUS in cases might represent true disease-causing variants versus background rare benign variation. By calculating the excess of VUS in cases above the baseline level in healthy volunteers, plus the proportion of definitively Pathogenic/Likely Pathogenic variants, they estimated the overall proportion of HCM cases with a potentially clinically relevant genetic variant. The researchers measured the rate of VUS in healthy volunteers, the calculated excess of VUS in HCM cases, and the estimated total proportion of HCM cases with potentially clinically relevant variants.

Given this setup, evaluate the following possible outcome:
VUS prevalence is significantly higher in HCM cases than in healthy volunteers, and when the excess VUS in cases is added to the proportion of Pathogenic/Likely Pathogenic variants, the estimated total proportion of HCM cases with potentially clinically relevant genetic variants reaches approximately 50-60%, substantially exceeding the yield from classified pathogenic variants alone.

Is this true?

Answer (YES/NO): NO